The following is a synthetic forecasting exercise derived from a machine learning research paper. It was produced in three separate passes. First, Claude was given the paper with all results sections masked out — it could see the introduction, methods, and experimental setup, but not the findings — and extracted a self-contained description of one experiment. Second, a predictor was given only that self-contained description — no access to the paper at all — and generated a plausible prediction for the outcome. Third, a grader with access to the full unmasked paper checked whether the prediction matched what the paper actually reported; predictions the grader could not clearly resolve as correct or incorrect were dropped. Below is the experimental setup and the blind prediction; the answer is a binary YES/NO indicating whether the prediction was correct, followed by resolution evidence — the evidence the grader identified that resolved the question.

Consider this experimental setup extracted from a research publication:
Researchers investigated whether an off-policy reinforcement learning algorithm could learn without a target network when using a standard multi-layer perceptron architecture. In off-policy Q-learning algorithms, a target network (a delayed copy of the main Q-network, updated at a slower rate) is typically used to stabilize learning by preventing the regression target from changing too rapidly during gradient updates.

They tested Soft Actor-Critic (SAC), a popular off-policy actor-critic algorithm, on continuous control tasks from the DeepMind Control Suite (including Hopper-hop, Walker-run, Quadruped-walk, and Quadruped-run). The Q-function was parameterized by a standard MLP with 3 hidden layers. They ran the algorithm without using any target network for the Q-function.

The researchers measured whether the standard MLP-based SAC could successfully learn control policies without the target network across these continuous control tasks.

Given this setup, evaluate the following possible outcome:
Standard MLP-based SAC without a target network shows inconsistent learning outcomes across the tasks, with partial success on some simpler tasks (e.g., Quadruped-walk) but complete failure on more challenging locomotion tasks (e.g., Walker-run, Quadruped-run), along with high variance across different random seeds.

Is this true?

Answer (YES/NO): NO